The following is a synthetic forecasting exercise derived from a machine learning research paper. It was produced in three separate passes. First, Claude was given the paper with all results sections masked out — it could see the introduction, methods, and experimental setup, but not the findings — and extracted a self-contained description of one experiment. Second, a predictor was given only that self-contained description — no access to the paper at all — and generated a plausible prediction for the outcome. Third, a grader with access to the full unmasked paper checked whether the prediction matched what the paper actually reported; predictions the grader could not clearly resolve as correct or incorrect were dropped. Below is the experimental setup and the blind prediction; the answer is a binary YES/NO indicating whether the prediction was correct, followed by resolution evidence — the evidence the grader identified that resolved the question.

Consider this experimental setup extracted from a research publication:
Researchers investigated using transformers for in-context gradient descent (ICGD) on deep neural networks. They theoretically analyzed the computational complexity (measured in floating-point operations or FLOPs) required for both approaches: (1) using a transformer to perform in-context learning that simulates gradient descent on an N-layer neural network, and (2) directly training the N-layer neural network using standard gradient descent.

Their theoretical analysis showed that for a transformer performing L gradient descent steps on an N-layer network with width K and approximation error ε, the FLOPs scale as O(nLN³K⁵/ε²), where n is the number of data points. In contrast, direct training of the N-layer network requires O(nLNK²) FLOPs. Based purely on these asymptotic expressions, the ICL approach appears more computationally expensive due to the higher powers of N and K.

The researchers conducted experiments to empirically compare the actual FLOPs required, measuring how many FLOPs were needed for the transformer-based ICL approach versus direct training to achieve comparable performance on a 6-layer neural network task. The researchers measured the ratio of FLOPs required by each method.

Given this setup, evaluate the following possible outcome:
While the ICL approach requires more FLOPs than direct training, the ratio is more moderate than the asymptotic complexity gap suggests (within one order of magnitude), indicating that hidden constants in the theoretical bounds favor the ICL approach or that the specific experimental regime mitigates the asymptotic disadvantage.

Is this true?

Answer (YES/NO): NO